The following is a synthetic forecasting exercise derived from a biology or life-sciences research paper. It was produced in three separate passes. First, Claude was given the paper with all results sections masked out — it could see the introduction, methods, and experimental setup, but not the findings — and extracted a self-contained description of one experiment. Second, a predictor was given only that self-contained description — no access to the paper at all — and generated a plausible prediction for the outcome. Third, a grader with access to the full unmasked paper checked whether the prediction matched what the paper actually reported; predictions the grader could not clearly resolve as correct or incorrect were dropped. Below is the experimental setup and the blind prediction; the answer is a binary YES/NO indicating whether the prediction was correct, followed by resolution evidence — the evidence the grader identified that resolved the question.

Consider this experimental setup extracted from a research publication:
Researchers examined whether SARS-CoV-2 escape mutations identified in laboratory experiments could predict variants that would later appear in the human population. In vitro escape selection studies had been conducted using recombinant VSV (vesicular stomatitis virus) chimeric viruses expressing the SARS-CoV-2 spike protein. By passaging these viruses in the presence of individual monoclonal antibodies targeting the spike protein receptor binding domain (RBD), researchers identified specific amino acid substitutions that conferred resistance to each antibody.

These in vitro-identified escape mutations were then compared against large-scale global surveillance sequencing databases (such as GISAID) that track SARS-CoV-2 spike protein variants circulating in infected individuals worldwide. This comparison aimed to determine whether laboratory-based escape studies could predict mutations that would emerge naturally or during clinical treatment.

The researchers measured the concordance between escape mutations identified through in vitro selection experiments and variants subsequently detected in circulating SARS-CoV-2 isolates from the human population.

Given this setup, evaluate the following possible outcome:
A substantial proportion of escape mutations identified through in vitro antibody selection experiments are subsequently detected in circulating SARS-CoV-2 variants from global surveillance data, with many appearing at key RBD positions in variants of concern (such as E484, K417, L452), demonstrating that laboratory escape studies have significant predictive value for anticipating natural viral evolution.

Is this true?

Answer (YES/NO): YES